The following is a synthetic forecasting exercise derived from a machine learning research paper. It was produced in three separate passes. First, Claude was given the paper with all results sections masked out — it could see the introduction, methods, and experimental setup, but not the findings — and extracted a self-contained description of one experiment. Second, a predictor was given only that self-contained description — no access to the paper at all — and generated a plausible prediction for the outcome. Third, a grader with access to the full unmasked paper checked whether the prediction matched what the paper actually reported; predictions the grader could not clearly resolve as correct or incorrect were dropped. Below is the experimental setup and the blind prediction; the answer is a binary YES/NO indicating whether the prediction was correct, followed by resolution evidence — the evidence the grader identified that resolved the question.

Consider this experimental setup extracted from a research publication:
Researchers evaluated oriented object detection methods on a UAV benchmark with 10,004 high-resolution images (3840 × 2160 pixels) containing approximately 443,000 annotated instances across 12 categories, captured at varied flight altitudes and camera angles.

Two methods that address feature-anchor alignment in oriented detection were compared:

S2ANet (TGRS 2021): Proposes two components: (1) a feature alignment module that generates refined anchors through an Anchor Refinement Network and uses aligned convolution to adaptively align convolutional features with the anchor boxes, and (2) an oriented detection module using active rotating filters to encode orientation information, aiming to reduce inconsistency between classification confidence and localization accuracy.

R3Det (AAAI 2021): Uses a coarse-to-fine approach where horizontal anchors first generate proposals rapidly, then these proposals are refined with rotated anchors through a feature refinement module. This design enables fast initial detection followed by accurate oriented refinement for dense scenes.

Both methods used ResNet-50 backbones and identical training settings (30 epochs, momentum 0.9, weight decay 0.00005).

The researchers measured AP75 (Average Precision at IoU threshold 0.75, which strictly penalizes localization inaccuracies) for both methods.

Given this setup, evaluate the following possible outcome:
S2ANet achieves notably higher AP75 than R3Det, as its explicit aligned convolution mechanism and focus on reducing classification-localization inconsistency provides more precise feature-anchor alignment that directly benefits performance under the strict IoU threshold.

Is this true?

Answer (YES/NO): NO